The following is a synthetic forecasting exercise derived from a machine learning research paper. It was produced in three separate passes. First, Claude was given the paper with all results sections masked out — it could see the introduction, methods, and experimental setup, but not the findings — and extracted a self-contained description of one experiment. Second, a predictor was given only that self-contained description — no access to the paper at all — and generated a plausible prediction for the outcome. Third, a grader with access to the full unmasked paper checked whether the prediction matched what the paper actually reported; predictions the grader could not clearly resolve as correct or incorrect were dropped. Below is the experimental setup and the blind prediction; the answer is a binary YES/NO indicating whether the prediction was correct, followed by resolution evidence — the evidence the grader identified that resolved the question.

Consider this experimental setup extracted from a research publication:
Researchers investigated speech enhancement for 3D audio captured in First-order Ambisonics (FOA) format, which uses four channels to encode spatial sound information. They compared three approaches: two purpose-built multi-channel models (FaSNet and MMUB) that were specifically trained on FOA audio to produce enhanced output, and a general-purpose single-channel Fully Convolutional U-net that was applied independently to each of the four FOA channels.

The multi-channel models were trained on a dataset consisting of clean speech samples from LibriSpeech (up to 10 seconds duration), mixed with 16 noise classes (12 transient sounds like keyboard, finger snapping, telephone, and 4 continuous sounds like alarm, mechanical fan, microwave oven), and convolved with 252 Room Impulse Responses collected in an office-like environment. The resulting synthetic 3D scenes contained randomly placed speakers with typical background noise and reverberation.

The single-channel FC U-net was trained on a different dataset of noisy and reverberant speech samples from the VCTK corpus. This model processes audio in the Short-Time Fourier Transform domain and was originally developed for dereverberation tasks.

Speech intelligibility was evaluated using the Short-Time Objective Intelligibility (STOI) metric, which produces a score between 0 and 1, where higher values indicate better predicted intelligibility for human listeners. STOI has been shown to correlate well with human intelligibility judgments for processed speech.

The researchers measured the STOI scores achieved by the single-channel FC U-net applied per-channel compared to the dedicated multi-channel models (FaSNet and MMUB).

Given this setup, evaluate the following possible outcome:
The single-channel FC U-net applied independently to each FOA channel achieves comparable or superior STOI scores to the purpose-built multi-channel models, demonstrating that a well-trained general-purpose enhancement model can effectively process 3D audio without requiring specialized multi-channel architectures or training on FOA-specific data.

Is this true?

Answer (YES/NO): NO